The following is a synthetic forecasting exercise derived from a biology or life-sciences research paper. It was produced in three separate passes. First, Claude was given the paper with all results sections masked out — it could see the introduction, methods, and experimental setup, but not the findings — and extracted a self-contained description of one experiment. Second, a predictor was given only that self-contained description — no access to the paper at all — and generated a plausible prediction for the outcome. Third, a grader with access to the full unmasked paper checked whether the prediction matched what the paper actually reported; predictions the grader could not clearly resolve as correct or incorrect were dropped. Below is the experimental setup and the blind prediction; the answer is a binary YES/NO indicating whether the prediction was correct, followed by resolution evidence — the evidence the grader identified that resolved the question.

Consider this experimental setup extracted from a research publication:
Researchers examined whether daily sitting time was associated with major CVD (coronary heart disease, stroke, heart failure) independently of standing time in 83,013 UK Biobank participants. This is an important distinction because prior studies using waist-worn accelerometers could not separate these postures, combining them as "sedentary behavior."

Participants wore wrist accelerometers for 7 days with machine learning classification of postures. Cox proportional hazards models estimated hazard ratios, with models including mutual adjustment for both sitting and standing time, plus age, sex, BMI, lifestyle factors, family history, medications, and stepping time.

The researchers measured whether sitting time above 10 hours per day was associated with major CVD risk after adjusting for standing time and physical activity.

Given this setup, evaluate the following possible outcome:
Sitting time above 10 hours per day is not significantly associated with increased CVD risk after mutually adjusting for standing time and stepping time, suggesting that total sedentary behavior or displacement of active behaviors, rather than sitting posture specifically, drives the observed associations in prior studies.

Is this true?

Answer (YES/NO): NO